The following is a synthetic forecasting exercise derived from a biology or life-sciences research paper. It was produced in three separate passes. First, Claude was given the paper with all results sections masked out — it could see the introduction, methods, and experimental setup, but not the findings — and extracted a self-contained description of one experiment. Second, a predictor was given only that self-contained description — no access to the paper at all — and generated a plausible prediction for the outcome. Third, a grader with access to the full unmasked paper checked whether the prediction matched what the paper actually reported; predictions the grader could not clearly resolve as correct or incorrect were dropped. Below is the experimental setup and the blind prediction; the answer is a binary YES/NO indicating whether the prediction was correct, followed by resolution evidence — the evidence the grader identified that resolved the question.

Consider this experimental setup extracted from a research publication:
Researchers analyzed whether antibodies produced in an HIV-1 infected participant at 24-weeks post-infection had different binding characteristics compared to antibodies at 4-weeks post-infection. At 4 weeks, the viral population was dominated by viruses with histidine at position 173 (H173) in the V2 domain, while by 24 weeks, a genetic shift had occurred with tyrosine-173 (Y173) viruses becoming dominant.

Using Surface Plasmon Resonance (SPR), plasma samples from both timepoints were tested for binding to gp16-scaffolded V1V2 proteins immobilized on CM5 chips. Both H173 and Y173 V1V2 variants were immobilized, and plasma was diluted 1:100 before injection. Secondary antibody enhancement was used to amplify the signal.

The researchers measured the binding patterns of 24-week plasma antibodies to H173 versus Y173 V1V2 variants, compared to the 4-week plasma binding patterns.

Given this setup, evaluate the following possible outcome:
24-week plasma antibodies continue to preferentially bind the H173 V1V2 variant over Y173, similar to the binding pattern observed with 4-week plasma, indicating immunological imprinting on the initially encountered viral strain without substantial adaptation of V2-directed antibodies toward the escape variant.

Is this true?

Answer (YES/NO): NO